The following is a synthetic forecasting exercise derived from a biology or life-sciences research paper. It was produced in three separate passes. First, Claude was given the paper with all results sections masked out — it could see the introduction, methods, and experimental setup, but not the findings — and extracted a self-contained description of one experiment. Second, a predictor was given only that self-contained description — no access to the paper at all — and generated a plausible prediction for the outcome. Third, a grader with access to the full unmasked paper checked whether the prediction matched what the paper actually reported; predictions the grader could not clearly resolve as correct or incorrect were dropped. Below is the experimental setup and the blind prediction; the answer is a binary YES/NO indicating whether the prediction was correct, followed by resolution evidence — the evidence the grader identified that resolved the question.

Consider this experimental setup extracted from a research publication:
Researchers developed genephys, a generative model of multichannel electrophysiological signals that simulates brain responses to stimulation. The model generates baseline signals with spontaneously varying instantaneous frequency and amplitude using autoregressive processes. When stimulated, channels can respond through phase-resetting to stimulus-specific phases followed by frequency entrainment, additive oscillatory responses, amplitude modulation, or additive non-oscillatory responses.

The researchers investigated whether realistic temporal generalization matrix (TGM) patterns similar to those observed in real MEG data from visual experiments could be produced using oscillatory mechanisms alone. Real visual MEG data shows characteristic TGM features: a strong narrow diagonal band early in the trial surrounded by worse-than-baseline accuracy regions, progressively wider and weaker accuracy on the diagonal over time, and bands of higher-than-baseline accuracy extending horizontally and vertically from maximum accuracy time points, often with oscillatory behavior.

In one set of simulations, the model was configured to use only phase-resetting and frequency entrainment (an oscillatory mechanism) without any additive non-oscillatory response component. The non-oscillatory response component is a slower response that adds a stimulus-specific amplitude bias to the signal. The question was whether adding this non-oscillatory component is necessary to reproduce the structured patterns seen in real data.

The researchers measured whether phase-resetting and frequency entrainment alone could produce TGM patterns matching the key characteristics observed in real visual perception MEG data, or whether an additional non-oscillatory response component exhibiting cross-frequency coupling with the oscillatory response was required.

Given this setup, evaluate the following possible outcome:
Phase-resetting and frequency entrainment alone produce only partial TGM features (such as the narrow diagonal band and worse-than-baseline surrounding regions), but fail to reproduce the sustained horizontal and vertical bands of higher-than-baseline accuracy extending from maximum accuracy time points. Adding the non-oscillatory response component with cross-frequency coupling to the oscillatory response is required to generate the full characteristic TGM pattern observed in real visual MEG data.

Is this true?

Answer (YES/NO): YES